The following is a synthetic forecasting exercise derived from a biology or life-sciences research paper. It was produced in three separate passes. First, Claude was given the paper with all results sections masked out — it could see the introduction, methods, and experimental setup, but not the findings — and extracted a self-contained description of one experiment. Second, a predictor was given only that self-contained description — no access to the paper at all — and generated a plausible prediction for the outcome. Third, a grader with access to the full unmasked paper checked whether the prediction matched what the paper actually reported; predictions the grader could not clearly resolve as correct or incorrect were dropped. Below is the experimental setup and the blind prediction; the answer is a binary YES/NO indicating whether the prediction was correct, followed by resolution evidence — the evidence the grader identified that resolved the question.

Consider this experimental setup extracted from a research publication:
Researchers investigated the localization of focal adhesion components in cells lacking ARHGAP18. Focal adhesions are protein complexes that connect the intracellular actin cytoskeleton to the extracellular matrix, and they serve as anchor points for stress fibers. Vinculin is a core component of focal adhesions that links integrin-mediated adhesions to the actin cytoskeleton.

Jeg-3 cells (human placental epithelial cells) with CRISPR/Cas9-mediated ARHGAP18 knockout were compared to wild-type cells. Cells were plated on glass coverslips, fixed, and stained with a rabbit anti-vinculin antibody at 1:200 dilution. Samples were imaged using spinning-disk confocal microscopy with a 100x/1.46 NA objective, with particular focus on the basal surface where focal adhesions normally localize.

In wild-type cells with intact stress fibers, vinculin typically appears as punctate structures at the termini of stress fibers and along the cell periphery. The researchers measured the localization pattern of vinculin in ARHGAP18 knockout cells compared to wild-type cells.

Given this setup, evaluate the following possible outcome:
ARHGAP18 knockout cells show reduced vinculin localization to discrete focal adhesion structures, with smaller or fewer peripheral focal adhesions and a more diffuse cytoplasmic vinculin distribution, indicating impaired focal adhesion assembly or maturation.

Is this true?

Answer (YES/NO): YES